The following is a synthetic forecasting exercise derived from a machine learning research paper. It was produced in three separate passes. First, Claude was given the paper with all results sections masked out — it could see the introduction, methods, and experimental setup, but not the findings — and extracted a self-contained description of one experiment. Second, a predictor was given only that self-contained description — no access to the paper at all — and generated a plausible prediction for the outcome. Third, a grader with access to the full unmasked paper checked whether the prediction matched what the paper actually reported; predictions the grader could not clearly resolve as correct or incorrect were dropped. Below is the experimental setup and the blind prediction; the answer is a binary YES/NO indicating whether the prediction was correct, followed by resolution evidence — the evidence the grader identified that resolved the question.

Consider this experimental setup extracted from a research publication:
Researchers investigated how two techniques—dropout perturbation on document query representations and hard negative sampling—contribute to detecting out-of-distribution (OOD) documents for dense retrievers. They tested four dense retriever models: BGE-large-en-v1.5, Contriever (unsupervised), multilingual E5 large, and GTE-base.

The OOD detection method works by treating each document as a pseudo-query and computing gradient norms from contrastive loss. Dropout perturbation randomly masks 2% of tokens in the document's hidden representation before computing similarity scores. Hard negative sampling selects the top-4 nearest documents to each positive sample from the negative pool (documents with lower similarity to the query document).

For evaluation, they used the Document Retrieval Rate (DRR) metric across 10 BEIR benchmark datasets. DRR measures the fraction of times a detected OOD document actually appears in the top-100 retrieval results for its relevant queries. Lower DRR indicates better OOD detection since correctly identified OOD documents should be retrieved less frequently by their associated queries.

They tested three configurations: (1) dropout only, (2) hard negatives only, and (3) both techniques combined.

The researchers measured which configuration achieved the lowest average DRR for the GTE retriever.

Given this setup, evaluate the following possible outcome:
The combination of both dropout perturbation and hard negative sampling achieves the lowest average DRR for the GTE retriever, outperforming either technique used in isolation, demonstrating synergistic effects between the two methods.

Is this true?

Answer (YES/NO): NO